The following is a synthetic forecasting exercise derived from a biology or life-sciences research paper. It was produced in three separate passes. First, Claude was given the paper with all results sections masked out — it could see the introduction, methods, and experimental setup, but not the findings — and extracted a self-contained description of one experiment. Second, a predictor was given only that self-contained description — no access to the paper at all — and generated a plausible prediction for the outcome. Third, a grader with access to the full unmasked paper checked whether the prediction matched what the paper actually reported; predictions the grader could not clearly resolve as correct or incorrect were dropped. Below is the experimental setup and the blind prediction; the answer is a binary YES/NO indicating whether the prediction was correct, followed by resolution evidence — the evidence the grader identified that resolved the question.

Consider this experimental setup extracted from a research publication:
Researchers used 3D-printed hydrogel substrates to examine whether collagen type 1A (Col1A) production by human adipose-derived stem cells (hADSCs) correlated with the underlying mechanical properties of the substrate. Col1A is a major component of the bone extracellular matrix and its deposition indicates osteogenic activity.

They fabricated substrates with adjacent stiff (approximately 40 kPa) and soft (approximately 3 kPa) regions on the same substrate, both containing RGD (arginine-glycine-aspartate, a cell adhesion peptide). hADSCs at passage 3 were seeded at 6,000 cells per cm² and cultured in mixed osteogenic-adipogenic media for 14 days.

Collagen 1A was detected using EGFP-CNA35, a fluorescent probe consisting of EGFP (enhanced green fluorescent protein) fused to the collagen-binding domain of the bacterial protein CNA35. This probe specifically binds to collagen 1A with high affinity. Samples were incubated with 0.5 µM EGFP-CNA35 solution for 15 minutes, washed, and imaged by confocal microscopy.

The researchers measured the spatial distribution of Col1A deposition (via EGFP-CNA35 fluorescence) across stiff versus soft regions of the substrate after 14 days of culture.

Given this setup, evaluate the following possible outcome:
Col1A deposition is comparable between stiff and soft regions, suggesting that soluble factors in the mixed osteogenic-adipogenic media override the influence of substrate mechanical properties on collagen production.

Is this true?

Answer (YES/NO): NO